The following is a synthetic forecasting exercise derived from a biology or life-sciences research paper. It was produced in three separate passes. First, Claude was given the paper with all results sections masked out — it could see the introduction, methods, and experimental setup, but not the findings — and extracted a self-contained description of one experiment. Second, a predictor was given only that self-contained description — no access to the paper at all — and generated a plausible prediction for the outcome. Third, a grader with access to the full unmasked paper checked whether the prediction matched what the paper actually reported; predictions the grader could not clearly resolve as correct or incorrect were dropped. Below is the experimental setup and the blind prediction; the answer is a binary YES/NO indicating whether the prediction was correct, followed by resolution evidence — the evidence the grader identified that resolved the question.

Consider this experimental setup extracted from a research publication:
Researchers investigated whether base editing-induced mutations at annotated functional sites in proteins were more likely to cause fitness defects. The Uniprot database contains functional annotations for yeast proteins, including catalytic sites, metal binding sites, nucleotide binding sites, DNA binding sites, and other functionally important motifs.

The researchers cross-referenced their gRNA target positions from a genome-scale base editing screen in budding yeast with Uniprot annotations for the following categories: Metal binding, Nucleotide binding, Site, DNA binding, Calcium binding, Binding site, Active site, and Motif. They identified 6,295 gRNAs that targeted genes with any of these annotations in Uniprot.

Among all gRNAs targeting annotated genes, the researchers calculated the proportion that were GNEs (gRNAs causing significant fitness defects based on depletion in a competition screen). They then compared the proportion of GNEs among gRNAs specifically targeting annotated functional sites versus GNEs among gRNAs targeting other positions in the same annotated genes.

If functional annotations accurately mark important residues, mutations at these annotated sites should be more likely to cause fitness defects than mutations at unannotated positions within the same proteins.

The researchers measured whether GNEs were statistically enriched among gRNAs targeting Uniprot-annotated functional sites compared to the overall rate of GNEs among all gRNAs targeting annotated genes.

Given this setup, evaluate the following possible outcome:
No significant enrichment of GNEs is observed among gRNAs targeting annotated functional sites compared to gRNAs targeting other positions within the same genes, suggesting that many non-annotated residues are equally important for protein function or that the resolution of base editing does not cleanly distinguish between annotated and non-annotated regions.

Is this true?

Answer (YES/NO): NO